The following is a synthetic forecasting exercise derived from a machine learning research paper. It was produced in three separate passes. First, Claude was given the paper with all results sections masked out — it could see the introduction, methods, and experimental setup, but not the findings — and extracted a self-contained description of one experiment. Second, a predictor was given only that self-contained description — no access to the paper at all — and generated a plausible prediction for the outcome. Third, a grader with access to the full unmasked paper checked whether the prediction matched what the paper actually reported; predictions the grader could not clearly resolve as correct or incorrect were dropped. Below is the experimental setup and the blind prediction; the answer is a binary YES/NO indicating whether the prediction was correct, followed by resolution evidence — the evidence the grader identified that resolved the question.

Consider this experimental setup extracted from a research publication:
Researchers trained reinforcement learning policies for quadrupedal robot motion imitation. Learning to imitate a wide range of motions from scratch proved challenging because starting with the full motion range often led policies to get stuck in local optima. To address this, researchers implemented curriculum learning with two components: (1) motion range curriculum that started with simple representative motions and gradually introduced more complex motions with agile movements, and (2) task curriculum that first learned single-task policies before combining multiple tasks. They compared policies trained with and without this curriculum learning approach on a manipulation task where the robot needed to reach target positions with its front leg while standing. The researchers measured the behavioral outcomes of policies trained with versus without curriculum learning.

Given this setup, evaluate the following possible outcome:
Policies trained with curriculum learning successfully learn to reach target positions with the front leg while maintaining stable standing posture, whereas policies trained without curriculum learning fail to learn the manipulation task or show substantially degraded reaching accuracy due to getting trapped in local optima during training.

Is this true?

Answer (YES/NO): YES